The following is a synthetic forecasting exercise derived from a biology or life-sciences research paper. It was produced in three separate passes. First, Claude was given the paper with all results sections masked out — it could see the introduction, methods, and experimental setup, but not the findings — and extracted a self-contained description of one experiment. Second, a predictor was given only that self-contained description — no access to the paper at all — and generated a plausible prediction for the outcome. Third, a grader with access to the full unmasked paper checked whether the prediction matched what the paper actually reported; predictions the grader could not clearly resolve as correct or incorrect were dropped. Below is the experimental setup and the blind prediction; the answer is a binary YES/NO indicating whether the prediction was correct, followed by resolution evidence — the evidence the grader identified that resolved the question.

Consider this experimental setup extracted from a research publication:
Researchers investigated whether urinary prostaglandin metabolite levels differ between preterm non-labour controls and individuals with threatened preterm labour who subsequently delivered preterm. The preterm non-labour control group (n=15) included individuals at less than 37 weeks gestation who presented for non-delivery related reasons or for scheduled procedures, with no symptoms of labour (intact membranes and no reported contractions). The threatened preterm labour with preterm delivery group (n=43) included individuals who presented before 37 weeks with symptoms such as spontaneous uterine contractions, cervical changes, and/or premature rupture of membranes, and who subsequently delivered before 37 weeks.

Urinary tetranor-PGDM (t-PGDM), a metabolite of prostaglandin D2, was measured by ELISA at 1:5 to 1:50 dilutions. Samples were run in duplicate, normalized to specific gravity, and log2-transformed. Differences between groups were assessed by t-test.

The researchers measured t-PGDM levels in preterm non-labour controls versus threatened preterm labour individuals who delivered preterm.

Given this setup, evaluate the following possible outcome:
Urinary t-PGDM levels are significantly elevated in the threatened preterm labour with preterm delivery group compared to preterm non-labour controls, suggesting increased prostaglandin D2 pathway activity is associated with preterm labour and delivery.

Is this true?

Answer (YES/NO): NO